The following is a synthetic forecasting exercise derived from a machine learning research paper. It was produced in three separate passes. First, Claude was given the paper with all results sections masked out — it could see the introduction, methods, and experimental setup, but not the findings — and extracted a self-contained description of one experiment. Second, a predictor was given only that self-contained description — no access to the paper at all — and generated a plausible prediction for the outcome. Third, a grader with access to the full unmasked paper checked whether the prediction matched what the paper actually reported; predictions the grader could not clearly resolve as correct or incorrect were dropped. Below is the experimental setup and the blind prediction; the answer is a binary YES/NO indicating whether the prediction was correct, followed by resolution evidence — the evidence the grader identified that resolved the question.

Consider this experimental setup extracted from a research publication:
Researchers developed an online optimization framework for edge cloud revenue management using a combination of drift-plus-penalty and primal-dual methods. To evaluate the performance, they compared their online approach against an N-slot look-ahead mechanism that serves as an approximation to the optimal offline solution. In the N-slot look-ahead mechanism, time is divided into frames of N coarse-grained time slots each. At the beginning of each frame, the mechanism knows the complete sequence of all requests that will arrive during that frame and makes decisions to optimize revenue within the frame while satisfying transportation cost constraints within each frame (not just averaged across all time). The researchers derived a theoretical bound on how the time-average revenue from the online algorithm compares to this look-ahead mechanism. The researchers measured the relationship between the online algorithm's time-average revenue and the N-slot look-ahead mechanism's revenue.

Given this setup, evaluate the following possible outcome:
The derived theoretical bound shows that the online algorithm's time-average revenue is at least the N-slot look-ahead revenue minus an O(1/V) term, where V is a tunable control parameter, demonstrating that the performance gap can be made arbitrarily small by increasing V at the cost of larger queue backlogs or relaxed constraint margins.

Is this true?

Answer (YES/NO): NO